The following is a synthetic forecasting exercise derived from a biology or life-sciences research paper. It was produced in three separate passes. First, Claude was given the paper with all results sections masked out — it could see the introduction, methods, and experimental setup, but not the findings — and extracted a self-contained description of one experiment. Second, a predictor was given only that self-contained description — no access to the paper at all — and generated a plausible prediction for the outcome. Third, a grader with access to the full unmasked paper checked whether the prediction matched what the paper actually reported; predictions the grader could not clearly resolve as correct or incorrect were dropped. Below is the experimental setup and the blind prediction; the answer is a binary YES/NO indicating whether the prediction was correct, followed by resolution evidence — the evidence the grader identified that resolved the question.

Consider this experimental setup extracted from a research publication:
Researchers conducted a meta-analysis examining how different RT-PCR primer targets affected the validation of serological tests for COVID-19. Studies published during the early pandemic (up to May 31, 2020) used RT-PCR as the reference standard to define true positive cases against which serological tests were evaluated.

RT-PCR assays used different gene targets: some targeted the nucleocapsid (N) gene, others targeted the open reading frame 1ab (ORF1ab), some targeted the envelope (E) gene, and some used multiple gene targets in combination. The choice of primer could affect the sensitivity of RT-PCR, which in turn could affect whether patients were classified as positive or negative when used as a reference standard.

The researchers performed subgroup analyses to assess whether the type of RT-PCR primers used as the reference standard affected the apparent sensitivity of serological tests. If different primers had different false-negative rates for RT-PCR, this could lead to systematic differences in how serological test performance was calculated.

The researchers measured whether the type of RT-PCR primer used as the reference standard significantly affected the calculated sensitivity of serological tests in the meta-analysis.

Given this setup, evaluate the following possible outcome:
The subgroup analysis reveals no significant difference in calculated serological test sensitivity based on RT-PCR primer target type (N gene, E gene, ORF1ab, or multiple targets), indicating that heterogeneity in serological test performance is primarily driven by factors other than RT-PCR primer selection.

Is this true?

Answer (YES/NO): NO